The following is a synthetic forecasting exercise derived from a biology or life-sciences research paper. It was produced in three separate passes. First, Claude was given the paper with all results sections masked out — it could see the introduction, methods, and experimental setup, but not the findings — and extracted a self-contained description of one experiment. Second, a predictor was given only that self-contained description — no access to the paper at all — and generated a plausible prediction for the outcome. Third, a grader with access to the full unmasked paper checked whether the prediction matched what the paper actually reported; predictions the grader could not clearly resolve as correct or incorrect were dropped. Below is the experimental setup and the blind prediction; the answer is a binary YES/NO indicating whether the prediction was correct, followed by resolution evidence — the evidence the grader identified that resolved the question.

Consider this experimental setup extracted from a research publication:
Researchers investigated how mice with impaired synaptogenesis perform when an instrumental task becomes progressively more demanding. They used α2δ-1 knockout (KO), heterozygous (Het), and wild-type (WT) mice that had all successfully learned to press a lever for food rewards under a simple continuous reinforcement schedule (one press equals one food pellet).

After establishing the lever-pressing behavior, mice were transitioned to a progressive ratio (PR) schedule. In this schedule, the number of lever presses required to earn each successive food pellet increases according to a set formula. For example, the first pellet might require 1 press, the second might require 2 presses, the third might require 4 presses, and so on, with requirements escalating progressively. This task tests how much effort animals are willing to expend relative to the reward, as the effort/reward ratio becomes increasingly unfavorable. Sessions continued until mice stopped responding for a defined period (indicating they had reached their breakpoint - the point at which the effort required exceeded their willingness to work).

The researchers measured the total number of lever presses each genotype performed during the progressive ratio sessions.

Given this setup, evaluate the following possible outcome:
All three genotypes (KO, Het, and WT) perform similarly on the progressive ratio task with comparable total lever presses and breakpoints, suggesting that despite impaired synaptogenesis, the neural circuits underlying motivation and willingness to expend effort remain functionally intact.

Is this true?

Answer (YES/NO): NO